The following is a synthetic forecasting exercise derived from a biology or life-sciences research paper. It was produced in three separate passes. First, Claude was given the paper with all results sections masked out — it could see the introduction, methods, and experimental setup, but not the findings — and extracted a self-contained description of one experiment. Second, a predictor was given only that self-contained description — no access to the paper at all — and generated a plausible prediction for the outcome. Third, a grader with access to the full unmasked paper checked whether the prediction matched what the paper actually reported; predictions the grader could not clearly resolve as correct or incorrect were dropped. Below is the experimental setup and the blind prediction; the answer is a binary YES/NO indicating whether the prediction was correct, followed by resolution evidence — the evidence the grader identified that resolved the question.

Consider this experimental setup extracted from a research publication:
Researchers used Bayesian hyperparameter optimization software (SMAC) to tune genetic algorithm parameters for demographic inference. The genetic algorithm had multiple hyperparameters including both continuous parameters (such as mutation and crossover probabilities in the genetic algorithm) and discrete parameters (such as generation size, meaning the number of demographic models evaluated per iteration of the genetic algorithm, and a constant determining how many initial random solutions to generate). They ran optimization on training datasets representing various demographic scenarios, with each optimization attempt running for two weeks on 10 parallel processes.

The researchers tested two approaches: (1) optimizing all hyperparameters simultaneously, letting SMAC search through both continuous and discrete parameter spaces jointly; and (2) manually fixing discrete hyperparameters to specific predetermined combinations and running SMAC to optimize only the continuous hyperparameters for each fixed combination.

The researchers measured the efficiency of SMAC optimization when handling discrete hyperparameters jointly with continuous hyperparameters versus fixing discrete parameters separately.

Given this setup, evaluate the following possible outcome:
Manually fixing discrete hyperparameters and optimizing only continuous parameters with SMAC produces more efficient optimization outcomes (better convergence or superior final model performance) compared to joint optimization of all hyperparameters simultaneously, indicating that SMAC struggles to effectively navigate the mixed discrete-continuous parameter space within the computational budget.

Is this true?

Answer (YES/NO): YES